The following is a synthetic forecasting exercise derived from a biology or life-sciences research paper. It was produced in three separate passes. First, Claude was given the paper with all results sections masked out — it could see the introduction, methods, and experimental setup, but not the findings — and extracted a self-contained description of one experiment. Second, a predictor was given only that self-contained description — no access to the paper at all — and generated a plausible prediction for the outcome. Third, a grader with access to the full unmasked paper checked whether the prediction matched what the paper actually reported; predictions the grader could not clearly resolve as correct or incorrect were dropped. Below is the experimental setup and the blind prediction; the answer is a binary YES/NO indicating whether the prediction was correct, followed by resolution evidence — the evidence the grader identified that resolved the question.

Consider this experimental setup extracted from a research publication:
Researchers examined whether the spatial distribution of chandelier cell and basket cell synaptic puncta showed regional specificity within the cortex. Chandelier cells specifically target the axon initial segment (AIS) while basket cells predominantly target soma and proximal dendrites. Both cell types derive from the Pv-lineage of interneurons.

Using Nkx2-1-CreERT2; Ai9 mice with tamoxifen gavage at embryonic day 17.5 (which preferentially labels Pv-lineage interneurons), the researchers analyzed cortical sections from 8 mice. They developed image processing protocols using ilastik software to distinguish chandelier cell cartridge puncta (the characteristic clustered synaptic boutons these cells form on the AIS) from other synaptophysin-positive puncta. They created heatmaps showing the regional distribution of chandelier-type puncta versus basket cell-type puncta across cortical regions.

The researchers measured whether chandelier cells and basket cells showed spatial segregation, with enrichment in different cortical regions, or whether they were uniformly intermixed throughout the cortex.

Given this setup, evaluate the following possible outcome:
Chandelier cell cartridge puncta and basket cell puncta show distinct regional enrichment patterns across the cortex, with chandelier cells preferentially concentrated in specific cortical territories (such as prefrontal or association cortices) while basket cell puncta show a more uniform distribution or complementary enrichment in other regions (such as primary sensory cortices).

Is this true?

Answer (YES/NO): YES